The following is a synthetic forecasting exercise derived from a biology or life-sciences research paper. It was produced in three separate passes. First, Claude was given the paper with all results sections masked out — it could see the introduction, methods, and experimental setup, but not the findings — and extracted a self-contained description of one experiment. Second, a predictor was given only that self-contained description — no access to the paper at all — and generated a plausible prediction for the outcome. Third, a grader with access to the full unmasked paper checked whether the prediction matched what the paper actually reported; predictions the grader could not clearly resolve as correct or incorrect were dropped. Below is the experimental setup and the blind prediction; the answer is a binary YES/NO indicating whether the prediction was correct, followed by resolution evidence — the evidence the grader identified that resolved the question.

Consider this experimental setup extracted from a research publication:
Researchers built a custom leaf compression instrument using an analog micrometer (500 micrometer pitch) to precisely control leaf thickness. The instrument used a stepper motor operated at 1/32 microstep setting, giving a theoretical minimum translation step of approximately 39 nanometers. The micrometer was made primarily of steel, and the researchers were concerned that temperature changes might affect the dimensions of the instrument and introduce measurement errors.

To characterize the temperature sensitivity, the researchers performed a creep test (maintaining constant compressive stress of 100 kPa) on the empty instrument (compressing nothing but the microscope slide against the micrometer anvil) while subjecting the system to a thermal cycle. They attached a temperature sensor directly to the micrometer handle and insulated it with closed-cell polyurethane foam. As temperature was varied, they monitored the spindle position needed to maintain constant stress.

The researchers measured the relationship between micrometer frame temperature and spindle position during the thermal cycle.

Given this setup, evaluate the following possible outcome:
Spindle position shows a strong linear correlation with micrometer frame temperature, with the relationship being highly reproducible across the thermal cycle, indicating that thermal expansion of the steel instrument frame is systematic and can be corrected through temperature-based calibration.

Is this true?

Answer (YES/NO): NO